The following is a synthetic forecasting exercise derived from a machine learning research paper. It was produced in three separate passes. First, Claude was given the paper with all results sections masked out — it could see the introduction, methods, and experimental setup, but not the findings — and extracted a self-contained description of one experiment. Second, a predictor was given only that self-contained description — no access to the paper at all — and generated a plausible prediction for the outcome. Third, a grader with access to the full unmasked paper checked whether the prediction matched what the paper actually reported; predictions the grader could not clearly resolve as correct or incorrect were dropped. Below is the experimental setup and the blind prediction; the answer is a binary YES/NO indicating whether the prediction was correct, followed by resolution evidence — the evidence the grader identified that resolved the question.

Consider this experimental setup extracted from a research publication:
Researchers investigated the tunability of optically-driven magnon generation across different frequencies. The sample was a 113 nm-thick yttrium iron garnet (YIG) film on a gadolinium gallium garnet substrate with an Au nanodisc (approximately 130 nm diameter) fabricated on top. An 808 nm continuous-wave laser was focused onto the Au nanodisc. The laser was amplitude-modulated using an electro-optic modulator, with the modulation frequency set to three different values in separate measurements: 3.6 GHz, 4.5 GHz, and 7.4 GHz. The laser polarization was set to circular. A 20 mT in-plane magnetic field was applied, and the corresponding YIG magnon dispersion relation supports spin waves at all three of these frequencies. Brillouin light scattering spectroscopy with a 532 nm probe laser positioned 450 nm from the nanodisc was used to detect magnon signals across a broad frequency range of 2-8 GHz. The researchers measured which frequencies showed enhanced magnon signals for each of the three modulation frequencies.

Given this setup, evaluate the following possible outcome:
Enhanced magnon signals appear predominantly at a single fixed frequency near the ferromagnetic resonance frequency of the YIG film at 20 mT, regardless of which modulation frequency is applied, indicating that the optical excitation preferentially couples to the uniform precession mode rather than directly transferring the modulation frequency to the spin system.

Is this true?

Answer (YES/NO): NO